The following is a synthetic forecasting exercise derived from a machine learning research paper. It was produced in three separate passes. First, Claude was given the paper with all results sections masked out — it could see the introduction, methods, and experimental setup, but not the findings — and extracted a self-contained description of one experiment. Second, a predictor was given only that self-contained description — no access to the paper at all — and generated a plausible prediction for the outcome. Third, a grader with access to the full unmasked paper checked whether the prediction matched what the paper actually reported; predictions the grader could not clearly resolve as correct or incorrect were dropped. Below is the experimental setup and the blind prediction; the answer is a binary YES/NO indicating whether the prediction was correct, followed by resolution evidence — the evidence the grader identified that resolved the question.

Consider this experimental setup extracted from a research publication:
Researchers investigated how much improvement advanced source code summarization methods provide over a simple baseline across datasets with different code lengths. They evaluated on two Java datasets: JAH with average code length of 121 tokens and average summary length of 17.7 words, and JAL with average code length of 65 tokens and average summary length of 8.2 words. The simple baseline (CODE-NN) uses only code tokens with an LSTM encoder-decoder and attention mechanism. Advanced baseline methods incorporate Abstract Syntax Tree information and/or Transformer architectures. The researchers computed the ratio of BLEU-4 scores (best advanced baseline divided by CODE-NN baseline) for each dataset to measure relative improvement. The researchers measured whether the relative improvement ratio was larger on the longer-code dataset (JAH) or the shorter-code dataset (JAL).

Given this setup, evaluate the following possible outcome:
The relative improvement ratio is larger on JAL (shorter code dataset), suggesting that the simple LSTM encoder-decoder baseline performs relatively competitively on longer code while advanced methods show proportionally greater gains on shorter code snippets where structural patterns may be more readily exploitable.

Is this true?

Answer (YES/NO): YES